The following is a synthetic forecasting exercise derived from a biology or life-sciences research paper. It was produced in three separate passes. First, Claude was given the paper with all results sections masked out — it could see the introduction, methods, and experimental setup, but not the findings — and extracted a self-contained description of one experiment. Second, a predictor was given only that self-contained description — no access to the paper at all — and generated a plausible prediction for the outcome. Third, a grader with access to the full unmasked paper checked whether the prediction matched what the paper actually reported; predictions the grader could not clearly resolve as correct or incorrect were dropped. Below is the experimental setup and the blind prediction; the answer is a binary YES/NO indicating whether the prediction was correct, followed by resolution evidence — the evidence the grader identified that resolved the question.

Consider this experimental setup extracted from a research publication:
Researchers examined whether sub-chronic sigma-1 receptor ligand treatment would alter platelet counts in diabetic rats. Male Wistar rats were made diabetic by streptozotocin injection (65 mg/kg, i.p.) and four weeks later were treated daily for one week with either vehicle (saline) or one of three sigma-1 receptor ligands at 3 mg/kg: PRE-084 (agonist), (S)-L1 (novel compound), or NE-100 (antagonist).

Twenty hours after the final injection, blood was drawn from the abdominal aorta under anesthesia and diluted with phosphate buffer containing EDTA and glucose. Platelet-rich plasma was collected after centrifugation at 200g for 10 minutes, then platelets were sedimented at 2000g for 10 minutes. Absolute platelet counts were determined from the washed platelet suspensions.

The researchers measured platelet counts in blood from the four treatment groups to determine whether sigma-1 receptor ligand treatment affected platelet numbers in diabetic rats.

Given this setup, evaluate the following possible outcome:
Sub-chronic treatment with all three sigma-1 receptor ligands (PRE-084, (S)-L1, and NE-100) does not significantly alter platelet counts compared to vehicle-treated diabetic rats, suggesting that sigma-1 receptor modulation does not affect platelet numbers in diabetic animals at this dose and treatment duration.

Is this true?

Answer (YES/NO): YES